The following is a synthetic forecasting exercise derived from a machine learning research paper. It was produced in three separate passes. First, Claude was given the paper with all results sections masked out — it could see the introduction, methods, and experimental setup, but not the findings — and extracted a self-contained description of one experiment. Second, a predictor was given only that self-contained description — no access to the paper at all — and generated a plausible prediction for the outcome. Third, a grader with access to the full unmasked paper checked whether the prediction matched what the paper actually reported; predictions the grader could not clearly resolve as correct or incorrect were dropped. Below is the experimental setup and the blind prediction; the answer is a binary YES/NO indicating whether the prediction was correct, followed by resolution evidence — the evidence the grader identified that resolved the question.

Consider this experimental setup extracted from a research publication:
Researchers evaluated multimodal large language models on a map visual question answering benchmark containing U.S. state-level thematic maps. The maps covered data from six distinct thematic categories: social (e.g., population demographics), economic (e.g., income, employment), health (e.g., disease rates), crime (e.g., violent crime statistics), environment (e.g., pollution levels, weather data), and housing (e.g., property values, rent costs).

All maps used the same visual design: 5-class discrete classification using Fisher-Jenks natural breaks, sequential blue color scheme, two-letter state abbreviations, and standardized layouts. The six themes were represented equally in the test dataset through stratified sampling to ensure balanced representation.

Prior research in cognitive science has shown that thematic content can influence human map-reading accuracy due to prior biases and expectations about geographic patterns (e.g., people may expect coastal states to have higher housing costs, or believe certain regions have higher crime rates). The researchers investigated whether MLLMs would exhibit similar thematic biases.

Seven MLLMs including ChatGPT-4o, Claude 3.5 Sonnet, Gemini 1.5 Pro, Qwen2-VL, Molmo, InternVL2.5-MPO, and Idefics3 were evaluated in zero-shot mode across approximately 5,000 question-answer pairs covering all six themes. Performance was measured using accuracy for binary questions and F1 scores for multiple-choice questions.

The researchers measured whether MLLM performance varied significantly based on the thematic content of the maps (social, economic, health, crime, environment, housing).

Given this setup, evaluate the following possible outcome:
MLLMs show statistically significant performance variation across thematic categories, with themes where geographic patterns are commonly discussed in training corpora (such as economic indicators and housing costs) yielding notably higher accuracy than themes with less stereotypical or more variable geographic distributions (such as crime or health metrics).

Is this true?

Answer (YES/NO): NO